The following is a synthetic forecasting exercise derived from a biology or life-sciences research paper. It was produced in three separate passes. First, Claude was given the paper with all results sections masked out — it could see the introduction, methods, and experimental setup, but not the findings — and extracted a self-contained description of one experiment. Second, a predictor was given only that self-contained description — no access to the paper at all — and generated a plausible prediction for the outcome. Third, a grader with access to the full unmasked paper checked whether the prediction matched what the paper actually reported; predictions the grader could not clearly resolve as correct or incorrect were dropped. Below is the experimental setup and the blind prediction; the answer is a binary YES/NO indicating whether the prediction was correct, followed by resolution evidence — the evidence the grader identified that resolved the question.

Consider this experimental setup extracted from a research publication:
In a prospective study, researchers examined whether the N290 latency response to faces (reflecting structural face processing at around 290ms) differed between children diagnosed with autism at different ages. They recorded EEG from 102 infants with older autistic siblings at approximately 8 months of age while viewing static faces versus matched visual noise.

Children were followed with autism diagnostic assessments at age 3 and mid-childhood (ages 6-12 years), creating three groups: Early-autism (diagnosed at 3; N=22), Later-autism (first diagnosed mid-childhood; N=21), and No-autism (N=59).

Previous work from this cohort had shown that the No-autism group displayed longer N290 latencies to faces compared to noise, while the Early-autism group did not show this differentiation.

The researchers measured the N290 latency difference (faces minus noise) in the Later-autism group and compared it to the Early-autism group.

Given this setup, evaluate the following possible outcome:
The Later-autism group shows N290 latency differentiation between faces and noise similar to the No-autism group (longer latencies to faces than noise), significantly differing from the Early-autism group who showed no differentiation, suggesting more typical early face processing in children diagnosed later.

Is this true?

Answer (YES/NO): YES